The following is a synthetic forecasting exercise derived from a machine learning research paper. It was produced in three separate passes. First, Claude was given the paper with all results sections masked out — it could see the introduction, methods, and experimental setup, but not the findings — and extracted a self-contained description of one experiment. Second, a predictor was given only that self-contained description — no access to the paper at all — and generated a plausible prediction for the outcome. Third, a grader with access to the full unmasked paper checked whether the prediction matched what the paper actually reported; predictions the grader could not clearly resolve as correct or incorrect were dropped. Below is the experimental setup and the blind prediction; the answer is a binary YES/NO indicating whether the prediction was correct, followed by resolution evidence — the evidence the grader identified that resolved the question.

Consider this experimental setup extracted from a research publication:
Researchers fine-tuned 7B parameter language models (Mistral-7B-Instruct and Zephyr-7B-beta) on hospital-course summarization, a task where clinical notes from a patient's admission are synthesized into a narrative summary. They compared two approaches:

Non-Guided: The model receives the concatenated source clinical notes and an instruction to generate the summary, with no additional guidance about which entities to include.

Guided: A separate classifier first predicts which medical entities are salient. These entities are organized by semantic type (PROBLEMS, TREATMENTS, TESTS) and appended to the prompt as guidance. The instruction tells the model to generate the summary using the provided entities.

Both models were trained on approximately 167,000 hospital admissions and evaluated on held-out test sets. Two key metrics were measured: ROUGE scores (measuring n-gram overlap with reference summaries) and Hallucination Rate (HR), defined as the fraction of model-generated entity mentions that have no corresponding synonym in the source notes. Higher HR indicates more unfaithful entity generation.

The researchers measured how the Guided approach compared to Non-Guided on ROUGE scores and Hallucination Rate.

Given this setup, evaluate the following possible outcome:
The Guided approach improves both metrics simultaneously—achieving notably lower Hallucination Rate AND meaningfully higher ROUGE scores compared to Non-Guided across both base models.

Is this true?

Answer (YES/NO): NO